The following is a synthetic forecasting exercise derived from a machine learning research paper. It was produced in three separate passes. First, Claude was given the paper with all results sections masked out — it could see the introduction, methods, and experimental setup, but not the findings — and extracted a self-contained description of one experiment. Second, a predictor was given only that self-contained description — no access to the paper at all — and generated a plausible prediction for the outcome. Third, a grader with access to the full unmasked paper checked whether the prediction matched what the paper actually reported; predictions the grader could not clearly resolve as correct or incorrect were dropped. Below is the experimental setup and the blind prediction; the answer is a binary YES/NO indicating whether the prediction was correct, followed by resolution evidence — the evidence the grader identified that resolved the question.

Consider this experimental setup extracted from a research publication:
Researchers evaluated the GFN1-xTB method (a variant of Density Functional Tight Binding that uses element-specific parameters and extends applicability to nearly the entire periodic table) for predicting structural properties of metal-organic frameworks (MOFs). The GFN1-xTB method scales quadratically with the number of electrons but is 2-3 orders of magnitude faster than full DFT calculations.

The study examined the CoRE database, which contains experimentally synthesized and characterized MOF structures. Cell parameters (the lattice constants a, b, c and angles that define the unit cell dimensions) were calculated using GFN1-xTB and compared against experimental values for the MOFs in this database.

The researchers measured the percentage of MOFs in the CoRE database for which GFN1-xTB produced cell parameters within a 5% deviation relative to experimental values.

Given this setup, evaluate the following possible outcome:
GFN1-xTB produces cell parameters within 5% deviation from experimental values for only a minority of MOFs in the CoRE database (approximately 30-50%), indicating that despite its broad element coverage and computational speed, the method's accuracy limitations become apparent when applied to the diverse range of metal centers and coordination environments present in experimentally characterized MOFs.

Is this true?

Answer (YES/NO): NO